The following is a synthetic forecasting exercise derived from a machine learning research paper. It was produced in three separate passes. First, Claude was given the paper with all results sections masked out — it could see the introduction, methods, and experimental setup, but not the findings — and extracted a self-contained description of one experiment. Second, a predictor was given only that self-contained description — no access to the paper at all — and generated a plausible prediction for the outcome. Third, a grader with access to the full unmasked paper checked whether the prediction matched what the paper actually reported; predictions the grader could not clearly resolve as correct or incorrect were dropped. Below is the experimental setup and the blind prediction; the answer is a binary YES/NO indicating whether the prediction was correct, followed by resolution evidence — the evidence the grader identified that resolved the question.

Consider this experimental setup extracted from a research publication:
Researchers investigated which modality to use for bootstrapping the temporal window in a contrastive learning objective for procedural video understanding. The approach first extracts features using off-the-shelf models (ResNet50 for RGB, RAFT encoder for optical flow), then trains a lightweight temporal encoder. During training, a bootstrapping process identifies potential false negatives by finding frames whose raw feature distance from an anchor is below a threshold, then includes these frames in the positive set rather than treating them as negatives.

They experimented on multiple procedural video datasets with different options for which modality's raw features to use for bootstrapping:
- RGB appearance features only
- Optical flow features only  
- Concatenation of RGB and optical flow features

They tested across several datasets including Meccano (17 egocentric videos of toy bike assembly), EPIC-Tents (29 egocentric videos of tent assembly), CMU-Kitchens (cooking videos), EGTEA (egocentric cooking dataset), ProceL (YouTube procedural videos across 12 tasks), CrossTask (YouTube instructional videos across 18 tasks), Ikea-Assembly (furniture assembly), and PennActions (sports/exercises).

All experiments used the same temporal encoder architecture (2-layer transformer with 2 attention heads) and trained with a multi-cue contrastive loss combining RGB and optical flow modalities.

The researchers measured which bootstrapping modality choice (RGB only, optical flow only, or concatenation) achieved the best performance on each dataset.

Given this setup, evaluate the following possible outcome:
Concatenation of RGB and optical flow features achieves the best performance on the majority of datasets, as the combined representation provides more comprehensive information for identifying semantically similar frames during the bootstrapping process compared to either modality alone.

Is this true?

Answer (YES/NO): NO